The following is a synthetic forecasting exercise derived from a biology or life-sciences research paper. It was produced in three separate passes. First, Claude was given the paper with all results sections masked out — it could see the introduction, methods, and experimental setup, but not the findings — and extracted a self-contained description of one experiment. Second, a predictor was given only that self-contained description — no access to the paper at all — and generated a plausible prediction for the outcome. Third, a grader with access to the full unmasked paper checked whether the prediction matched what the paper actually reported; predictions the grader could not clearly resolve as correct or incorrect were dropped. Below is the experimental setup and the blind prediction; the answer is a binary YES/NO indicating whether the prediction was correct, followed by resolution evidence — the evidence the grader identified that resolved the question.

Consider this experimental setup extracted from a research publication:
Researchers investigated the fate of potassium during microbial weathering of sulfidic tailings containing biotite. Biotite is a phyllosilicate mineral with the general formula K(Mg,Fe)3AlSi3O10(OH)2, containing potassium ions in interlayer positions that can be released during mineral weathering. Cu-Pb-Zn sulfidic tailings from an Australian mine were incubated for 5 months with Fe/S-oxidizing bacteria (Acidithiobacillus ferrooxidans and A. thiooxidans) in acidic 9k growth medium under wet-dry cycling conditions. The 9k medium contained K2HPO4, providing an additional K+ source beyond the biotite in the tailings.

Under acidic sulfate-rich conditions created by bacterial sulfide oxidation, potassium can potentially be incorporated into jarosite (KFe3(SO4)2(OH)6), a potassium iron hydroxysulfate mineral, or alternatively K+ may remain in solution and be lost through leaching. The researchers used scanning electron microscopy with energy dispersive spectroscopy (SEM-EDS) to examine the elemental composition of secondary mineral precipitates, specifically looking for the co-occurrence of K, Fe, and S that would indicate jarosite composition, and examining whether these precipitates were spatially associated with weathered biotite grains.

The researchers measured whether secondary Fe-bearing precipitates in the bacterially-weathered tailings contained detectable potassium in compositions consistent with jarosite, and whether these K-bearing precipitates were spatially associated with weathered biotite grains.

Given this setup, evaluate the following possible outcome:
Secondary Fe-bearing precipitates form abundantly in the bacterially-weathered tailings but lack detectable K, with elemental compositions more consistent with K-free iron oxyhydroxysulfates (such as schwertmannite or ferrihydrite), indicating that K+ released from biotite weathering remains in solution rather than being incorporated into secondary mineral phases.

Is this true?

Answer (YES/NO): NO